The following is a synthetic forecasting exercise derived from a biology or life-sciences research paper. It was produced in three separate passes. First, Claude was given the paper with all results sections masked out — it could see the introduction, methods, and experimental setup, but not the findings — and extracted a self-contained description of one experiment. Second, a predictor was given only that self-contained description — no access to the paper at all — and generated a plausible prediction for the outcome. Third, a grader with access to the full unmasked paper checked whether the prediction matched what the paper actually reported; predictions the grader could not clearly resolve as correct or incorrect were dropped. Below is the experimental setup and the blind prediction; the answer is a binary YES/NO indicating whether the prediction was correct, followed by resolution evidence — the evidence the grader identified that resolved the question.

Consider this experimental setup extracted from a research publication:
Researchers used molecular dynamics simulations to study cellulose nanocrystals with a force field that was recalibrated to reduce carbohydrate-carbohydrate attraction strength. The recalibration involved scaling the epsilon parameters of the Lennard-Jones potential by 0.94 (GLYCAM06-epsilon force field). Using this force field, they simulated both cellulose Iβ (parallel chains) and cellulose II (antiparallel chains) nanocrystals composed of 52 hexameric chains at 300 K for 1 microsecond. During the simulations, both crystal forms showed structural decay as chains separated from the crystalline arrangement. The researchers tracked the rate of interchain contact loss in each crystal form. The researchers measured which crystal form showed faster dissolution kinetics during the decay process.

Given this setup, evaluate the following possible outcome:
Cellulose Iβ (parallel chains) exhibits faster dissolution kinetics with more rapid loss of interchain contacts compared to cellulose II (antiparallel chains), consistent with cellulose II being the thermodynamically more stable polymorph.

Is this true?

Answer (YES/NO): YES